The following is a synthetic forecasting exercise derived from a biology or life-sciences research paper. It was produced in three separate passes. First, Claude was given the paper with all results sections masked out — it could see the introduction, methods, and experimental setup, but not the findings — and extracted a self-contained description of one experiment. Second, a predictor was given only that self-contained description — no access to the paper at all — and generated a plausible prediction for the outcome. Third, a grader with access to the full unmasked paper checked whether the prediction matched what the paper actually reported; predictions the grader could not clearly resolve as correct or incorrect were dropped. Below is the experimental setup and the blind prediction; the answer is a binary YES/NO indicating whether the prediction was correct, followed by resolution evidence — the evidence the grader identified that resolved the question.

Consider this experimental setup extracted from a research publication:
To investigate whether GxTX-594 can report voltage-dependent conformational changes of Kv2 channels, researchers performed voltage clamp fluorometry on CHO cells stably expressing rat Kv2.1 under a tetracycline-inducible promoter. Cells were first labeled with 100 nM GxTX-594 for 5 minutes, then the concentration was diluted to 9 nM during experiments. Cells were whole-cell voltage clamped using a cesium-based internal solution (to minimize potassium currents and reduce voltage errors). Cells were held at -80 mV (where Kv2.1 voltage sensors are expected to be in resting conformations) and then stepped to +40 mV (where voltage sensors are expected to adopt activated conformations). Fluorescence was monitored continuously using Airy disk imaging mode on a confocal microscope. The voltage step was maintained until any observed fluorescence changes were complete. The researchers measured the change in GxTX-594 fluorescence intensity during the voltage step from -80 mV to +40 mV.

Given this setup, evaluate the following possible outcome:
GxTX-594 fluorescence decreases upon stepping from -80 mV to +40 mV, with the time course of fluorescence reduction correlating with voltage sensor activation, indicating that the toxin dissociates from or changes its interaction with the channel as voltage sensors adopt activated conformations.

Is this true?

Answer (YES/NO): YES